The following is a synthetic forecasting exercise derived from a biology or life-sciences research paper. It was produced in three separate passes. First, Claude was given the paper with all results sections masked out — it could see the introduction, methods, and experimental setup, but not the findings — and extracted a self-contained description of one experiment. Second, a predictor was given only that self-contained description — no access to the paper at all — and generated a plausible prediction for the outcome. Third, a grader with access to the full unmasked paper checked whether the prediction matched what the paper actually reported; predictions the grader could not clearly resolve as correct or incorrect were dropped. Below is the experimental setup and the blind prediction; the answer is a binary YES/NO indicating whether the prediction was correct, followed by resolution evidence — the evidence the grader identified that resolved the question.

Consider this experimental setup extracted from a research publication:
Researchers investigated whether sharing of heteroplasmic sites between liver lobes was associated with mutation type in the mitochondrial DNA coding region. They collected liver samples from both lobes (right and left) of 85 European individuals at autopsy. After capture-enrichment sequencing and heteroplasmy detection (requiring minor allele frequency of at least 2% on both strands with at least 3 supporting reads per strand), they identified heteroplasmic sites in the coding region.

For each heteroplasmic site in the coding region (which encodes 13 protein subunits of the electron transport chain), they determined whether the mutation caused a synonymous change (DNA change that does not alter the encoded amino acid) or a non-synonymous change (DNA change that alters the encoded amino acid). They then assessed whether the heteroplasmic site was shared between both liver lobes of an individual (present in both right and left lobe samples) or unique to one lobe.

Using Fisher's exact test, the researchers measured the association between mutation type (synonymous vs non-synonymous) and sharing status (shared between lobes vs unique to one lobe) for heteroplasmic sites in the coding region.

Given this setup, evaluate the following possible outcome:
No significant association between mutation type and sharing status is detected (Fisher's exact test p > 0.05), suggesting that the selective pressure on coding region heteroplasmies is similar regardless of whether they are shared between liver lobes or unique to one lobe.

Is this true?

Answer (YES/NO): NO